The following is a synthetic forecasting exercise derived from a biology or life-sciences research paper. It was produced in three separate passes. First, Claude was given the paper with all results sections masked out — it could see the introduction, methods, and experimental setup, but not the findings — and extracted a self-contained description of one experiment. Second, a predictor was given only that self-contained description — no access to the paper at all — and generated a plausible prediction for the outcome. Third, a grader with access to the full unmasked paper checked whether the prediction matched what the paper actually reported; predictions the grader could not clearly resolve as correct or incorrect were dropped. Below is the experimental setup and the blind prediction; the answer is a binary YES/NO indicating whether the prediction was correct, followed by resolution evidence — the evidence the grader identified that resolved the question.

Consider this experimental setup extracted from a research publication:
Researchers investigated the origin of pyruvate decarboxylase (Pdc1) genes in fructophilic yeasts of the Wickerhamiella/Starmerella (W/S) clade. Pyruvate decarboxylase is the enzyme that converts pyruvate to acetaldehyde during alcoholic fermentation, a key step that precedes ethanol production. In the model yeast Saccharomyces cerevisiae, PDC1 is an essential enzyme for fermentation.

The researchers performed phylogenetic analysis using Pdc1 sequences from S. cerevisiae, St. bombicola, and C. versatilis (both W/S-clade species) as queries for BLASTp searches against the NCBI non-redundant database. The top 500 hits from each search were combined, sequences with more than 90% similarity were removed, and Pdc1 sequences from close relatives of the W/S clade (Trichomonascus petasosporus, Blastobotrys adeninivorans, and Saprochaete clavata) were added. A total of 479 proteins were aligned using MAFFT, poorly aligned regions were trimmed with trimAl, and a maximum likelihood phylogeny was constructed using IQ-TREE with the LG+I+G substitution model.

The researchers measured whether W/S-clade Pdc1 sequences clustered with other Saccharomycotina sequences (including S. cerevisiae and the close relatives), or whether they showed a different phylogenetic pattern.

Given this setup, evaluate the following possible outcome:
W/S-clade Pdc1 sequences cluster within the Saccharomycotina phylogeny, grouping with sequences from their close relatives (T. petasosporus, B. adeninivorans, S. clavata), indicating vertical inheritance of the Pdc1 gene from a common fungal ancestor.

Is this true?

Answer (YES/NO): NO